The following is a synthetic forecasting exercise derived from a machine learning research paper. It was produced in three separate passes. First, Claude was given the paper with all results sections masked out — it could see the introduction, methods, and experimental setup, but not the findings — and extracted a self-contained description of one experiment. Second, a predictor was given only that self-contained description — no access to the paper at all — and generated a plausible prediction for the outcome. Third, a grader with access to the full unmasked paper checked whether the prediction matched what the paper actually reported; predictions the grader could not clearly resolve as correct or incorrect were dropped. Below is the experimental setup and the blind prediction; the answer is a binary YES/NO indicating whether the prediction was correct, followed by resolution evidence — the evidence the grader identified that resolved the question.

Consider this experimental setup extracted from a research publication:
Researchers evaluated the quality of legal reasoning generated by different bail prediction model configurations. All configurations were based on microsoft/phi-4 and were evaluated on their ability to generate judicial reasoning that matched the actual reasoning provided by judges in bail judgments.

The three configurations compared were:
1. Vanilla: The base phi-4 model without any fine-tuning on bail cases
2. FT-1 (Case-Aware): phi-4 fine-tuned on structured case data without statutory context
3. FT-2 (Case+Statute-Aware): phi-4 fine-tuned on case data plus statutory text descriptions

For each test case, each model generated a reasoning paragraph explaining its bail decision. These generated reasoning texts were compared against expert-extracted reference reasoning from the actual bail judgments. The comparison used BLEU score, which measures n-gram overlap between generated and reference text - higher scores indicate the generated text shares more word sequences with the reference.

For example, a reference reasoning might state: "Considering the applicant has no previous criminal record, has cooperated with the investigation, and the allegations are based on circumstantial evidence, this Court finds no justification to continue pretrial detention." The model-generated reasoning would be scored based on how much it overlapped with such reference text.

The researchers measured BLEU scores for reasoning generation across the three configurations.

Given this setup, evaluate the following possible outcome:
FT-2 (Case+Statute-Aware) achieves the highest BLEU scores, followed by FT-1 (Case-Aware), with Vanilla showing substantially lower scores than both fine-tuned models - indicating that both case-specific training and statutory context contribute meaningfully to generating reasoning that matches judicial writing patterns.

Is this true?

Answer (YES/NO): YES